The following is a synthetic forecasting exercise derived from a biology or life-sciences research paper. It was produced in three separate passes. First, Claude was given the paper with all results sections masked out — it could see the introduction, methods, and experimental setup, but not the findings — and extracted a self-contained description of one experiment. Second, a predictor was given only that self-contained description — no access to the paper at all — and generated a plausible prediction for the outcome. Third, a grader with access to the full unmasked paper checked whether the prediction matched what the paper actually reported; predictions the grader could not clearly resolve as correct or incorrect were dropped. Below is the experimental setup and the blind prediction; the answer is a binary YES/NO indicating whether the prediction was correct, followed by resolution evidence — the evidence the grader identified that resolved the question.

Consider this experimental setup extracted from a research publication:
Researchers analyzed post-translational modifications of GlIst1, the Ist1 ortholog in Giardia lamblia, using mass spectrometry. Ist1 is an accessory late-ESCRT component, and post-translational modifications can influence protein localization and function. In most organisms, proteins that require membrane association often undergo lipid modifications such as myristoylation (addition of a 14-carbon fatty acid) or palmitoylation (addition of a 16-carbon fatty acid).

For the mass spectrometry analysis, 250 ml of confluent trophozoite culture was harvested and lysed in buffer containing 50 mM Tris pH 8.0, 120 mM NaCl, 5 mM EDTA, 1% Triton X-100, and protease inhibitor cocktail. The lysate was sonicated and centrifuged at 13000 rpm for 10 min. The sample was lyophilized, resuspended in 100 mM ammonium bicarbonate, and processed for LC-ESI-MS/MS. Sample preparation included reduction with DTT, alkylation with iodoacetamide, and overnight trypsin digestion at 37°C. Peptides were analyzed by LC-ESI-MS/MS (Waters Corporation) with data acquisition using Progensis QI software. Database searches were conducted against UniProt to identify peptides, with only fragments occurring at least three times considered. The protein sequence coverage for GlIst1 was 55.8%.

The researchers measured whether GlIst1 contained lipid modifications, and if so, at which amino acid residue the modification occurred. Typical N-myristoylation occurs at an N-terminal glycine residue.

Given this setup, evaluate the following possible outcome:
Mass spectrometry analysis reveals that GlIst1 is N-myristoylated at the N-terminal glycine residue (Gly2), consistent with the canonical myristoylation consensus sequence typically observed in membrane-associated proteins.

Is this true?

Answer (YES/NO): NO